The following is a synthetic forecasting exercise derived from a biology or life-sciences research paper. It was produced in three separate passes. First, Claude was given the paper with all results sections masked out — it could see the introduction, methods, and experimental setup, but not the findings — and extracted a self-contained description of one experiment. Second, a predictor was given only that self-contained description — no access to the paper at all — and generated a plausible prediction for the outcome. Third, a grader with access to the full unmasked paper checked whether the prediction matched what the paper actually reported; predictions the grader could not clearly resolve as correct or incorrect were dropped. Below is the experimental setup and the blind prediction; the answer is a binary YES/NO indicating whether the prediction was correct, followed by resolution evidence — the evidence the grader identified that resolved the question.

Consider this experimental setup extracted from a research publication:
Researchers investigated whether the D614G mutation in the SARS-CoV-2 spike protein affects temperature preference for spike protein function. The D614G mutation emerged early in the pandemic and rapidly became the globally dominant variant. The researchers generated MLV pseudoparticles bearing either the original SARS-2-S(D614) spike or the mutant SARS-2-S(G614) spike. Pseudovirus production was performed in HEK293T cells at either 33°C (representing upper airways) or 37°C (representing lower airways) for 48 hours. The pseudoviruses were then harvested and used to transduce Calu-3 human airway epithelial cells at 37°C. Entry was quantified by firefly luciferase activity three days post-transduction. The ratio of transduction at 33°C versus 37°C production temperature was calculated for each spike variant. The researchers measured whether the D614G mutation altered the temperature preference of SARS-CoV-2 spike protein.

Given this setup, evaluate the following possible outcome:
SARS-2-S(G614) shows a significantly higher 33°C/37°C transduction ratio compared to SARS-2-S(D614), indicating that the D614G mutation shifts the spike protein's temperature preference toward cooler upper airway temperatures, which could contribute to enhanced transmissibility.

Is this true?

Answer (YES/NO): NO